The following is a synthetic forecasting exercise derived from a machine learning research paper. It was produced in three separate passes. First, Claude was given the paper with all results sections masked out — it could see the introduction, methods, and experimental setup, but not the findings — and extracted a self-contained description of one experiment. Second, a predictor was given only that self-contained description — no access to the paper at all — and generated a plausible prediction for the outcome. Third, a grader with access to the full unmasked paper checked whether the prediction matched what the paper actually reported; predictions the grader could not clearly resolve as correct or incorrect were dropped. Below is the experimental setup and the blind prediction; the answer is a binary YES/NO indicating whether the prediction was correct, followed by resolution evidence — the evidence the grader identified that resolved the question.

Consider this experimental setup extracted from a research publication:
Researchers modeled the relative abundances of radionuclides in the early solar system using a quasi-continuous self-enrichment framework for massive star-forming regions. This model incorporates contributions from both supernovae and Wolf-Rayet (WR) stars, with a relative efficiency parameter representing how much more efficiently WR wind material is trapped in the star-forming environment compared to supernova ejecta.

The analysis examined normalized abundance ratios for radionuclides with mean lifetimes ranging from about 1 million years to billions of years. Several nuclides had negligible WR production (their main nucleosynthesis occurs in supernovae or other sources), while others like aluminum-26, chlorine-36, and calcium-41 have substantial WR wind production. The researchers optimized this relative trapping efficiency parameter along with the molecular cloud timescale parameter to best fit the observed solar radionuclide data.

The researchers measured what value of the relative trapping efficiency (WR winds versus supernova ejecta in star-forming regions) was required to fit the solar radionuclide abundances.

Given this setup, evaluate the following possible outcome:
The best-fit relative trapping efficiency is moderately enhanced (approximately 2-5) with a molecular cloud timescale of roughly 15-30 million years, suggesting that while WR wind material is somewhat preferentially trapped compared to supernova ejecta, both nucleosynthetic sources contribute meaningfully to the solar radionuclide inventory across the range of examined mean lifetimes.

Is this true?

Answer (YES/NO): NO